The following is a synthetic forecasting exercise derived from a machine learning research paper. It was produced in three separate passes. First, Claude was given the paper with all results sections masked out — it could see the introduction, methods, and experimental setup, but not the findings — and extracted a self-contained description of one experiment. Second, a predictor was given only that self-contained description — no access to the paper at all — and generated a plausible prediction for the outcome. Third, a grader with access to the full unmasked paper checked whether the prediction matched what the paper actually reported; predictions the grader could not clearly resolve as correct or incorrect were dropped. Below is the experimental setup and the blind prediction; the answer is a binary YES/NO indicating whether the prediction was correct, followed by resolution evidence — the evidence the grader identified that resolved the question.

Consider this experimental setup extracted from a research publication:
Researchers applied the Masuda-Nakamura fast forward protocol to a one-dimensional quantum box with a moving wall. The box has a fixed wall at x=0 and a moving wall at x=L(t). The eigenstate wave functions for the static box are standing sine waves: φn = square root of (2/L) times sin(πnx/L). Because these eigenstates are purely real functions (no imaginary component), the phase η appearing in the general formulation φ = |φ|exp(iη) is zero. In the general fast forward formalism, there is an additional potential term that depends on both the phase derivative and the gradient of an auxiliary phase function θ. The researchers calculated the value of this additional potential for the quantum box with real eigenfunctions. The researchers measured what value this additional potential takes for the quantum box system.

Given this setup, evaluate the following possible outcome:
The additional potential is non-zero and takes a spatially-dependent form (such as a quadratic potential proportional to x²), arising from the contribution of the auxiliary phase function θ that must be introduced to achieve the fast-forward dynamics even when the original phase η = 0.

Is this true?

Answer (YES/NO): NO